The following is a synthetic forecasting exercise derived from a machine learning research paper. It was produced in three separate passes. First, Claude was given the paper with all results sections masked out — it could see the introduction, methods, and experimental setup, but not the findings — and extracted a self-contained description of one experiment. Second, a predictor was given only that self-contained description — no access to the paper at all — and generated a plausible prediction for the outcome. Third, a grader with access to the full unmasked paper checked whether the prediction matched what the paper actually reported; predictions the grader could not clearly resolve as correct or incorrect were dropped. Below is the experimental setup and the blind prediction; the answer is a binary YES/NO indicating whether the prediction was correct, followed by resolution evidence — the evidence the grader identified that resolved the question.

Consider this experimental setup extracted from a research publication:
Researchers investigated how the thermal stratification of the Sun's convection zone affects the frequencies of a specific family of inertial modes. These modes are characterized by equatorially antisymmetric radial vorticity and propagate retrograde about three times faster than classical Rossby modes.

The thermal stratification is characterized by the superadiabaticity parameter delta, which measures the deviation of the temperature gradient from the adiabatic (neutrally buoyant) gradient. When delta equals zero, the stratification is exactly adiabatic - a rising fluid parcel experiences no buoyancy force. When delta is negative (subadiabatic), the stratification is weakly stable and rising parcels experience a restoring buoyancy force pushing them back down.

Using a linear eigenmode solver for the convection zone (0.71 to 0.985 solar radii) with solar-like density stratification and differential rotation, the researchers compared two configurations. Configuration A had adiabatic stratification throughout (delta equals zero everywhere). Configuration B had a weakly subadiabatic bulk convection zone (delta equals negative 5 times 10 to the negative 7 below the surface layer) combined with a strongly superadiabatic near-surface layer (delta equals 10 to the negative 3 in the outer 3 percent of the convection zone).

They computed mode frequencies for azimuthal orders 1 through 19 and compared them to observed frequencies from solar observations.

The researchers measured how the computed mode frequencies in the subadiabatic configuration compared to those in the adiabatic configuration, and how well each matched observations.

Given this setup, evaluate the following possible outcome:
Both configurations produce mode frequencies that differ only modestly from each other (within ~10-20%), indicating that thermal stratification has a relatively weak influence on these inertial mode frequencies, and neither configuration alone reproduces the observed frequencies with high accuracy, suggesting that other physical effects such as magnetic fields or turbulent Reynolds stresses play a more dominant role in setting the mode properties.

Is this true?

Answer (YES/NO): NO